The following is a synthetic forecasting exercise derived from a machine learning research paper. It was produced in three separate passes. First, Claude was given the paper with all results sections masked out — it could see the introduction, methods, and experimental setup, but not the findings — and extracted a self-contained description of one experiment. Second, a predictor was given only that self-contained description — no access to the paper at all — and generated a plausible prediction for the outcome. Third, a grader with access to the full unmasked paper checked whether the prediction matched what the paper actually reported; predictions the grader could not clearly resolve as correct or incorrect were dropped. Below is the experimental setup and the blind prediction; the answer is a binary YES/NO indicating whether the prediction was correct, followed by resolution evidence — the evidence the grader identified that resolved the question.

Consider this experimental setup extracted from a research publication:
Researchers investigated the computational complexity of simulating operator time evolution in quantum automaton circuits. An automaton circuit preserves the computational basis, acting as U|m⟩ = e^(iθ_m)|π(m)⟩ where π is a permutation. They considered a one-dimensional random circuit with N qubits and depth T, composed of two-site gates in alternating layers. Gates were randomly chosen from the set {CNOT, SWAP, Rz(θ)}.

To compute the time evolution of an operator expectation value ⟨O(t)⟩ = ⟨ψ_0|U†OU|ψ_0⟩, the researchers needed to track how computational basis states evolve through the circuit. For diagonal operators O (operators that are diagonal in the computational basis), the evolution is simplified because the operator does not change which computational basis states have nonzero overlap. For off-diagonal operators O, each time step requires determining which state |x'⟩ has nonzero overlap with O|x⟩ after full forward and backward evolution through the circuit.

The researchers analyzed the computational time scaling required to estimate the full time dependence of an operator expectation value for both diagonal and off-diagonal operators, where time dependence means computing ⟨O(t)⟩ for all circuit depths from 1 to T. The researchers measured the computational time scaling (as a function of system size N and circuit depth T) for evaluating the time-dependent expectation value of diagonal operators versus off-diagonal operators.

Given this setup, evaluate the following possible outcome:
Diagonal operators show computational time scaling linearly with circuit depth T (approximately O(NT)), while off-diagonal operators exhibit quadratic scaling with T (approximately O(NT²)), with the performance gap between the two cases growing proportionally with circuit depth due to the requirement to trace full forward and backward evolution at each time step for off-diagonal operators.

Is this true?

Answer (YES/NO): YES